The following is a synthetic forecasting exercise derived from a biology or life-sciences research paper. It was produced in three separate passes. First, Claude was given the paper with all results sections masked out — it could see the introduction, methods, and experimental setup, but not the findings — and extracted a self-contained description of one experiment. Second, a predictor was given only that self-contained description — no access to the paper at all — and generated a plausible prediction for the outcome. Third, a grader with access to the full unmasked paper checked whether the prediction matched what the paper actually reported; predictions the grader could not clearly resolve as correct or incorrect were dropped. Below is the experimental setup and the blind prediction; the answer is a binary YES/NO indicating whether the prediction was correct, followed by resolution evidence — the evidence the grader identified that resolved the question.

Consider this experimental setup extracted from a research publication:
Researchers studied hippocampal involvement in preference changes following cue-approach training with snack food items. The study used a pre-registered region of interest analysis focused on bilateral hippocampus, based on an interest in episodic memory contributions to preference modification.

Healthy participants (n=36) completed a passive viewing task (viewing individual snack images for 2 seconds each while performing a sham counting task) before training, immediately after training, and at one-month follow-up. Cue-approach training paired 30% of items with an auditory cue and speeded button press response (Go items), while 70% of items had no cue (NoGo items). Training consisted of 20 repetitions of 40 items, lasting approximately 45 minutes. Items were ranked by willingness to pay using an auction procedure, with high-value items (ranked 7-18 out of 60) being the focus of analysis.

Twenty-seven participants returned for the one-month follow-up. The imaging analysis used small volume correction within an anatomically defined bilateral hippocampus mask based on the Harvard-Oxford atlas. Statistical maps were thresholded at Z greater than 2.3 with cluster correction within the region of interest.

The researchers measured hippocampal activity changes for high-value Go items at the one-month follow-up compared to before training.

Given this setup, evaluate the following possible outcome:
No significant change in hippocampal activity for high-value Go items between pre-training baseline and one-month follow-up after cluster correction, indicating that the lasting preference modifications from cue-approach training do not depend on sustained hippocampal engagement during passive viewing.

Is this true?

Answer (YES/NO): NO